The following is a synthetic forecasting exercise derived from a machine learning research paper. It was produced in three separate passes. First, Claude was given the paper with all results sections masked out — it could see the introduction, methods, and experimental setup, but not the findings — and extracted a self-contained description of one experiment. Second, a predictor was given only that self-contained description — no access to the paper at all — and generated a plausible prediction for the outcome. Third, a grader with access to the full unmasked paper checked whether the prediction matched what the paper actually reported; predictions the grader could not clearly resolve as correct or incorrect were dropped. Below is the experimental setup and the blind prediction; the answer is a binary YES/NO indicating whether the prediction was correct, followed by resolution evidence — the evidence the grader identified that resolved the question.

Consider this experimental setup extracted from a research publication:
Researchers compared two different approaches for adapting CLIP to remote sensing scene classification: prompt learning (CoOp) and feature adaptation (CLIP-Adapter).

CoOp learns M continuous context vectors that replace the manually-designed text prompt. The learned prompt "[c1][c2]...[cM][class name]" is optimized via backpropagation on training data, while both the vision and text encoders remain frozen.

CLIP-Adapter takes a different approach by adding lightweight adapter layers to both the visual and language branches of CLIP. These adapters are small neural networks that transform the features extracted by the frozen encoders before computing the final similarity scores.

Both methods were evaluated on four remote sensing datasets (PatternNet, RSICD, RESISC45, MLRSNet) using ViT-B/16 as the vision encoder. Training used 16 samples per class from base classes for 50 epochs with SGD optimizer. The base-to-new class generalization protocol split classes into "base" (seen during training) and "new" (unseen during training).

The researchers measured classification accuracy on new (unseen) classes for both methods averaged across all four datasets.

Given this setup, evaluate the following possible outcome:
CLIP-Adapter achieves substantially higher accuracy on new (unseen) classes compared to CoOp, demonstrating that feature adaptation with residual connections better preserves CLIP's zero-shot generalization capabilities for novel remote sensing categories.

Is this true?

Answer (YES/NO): NO